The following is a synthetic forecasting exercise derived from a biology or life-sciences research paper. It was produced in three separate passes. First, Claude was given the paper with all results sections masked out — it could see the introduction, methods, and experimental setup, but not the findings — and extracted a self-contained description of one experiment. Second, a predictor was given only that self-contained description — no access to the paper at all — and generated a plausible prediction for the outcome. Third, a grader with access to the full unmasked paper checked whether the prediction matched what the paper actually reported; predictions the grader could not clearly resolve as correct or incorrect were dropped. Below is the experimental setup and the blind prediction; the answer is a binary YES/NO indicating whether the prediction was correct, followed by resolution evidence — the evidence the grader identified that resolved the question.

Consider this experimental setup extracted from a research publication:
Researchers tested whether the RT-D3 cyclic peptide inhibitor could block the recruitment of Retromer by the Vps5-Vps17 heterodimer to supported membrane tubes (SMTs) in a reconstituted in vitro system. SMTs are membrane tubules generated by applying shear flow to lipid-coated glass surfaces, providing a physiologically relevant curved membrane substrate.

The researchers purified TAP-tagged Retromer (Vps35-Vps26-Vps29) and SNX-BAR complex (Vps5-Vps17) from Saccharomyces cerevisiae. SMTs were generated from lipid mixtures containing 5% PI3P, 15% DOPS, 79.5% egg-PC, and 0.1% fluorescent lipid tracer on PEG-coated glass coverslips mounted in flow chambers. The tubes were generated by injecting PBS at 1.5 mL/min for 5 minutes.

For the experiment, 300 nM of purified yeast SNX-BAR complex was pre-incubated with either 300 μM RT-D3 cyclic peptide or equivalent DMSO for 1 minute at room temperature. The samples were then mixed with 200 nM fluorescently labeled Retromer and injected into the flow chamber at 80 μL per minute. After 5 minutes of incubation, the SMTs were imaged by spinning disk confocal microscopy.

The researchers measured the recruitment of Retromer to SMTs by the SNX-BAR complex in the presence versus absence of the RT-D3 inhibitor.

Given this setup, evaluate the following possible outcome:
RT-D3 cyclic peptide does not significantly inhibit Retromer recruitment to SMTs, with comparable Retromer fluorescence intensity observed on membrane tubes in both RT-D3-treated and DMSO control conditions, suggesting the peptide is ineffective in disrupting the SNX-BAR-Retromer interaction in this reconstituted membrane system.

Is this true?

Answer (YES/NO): NO